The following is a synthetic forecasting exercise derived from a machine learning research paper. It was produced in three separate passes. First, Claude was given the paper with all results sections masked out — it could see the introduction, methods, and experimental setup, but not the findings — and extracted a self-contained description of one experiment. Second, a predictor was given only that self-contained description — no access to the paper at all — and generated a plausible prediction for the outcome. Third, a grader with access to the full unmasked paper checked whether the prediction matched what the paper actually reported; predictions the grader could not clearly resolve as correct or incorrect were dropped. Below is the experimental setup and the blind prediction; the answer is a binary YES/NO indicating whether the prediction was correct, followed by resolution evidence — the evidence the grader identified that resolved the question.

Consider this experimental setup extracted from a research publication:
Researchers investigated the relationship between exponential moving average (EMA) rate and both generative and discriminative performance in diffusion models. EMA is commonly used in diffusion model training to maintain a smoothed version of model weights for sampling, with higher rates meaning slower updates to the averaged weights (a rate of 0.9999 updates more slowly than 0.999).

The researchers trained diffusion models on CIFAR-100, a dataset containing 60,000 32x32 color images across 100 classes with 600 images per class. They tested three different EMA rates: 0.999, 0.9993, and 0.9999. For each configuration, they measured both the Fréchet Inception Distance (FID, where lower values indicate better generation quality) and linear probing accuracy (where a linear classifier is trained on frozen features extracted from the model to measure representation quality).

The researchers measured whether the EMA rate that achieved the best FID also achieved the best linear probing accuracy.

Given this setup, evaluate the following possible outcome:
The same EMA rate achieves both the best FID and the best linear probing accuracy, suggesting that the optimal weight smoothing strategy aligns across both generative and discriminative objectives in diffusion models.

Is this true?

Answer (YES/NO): YES